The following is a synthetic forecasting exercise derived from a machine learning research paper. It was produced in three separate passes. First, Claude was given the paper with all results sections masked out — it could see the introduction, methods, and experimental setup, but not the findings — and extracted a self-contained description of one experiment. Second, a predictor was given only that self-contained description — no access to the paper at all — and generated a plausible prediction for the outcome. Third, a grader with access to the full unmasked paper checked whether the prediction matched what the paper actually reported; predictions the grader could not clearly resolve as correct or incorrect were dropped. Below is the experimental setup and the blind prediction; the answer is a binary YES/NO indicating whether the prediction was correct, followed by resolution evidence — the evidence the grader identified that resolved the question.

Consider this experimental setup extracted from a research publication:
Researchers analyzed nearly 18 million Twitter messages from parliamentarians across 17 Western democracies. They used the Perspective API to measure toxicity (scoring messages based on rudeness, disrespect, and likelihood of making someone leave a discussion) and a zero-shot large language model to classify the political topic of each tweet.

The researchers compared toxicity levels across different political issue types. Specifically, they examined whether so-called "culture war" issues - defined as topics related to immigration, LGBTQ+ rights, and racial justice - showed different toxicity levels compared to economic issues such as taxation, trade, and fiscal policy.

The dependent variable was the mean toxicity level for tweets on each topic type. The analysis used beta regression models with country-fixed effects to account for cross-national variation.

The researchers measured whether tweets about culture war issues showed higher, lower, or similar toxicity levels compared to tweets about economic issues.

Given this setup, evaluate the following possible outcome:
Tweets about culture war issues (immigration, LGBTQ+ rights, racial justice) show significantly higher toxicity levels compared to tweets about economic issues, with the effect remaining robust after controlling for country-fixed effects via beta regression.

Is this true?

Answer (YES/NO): YES